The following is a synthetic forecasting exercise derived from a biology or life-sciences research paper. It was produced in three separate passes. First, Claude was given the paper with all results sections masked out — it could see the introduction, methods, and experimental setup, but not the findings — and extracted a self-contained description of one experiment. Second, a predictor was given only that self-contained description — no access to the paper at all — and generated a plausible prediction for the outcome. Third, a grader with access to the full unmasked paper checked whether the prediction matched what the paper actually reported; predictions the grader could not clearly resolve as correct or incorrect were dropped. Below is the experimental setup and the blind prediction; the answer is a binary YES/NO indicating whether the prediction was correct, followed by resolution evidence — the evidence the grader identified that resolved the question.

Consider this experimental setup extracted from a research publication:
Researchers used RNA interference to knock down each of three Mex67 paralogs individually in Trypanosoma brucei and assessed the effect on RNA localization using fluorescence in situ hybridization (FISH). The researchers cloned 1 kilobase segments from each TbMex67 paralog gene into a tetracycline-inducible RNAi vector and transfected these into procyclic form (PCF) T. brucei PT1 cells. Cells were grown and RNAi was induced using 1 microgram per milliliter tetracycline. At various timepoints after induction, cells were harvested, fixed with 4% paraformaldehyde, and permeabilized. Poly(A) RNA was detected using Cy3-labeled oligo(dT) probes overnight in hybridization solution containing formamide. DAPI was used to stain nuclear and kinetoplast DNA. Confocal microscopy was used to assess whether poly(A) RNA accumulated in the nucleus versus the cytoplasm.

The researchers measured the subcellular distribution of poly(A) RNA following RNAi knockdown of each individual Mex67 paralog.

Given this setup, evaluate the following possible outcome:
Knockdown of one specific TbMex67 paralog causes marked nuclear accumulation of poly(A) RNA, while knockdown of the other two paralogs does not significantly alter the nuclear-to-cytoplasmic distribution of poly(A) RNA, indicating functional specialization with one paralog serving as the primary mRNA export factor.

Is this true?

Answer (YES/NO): NO